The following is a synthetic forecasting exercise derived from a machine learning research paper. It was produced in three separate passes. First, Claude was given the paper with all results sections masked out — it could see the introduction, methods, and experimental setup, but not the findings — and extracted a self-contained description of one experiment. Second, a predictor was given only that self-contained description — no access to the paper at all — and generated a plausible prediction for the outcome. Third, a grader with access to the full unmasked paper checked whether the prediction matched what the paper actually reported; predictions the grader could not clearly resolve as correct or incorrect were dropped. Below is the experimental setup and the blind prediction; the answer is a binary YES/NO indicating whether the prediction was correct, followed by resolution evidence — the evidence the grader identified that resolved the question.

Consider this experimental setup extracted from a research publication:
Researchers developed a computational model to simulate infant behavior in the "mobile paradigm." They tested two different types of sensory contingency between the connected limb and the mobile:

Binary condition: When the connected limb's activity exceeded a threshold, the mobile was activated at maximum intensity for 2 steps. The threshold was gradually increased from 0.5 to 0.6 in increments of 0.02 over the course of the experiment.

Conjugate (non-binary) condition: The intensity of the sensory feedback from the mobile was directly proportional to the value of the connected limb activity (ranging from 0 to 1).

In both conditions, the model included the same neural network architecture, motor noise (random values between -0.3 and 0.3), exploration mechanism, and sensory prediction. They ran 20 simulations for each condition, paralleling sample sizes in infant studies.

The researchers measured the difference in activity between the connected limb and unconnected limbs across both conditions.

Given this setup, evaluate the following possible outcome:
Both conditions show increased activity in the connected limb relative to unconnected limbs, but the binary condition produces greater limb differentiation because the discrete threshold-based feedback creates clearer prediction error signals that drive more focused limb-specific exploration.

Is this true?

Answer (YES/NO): YES